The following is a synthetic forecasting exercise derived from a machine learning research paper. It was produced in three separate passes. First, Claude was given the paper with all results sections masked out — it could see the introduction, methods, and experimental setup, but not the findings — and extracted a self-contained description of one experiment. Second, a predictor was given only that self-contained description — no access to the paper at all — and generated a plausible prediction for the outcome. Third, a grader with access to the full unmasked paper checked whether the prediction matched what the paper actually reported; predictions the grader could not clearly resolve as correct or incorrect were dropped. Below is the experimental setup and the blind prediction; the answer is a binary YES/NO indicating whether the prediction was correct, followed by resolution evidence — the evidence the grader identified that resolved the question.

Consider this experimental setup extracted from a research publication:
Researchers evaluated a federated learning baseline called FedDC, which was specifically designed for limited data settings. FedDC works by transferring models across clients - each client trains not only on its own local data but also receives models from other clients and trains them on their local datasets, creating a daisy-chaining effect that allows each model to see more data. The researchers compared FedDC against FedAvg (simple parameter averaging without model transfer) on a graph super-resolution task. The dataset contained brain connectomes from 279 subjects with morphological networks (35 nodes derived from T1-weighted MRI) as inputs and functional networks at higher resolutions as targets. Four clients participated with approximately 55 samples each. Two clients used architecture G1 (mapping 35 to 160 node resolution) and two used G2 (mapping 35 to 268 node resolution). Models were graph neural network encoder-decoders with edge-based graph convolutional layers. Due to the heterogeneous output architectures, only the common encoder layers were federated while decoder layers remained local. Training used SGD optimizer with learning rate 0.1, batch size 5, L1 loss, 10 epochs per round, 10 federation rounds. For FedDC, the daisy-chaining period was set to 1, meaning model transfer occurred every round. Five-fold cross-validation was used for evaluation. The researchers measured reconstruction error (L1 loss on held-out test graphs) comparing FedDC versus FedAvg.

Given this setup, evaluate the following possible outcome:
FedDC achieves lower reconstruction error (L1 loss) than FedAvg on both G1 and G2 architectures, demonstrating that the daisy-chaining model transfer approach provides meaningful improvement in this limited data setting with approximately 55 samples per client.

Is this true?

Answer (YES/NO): NO